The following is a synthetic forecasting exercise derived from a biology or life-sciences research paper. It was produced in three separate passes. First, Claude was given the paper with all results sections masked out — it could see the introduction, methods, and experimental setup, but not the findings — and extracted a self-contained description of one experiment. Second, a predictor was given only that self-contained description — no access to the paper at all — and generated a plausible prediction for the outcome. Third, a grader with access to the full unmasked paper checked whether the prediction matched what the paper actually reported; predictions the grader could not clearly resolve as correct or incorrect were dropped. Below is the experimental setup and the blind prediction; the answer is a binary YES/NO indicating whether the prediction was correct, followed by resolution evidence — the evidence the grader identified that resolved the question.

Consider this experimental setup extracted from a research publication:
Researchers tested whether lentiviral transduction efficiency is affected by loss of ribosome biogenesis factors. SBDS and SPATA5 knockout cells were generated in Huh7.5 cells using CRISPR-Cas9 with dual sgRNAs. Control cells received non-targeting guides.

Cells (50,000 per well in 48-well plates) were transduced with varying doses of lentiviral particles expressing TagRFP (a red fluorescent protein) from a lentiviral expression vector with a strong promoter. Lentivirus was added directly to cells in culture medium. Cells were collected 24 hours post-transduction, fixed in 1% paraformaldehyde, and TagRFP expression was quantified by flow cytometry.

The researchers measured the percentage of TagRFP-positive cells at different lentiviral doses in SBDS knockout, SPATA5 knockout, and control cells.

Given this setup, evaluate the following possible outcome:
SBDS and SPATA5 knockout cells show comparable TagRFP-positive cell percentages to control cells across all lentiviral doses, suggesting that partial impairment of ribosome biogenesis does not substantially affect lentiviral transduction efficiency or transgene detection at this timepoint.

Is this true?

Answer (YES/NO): NO